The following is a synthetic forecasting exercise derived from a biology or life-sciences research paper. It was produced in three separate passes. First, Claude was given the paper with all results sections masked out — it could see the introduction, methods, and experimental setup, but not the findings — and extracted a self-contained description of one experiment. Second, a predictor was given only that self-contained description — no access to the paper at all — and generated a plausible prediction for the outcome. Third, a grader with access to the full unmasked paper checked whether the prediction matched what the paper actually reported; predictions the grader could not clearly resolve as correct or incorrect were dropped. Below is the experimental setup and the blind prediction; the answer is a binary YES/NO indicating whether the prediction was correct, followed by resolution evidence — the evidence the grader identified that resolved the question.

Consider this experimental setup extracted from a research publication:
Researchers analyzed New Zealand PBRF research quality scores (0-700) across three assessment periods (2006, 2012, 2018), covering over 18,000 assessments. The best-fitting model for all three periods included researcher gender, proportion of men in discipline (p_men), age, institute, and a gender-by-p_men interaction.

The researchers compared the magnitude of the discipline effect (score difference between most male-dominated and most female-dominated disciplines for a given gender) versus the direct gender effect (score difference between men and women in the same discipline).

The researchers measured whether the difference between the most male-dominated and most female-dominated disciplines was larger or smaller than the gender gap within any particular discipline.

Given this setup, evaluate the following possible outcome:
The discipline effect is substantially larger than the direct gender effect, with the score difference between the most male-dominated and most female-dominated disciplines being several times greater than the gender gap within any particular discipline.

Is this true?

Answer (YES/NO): NO